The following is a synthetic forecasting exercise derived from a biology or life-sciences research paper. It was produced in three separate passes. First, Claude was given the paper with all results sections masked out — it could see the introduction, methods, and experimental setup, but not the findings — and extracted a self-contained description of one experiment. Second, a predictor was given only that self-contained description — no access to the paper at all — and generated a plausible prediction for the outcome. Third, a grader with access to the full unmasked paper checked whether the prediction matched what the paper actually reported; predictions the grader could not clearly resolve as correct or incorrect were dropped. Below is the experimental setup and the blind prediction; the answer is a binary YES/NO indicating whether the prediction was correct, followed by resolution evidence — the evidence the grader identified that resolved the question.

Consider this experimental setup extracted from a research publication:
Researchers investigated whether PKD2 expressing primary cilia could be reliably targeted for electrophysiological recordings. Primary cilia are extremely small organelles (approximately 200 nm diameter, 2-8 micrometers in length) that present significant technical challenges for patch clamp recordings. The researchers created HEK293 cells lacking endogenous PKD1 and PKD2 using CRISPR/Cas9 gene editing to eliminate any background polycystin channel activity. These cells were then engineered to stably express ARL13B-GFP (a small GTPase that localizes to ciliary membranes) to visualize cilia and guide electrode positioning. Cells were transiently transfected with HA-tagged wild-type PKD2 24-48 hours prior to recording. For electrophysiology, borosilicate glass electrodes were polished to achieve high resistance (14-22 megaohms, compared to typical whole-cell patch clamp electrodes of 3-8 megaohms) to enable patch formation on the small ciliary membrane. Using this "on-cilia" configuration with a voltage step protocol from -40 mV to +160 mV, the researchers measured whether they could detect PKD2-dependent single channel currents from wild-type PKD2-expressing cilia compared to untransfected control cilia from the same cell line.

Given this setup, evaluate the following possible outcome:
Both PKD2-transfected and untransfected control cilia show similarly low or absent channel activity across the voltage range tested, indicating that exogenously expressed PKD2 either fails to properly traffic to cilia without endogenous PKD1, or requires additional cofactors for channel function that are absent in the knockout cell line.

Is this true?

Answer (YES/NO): NO